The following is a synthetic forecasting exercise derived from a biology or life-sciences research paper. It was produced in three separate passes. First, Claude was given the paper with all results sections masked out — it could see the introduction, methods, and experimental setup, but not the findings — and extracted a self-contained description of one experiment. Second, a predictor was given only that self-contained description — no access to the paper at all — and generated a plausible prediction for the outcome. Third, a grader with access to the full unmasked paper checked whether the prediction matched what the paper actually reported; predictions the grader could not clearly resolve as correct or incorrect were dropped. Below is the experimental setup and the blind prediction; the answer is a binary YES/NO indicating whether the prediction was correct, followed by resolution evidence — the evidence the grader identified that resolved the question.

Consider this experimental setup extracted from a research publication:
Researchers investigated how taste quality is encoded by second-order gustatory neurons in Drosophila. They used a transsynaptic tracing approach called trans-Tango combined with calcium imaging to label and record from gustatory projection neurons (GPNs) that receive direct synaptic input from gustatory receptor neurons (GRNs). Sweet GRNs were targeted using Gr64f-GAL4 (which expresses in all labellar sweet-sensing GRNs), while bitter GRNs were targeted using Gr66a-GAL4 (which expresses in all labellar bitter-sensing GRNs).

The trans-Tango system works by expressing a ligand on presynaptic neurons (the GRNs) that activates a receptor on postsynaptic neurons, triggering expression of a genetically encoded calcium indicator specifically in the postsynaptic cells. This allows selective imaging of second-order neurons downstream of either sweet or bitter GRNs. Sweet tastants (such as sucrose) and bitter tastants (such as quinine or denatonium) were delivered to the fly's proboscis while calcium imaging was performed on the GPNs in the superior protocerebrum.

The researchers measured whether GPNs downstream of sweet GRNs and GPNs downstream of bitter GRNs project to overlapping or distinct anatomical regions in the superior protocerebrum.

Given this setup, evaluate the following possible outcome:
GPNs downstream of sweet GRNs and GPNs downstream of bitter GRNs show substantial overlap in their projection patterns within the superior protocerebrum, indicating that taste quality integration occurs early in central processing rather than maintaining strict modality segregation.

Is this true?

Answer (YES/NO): NO